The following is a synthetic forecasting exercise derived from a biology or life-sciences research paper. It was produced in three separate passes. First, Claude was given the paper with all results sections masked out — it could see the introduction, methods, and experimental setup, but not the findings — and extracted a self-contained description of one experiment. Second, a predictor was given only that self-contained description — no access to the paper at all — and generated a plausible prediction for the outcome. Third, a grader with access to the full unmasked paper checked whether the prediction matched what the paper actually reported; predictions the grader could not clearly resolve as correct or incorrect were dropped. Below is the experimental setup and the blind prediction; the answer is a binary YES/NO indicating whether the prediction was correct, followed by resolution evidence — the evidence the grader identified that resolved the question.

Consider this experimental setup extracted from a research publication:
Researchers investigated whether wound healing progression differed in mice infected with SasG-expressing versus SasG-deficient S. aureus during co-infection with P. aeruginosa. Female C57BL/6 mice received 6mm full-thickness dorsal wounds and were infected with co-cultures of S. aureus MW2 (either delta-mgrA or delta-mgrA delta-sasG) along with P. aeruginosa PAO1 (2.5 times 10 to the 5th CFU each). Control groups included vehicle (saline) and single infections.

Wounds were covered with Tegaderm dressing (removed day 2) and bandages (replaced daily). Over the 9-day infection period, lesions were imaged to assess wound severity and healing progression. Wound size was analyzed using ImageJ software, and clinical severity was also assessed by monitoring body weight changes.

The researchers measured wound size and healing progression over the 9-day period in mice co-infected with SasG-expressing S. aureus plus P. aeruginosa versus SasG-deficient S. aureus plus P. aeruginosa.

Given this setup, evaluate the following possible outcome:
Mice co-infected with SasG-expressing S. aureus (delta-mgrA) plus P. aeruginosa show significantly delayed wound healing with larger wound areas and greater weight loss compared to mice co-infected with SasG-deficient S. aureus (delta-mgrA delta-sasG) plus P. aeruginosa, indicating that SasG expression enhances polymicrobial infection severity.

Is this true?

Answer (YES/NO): YES